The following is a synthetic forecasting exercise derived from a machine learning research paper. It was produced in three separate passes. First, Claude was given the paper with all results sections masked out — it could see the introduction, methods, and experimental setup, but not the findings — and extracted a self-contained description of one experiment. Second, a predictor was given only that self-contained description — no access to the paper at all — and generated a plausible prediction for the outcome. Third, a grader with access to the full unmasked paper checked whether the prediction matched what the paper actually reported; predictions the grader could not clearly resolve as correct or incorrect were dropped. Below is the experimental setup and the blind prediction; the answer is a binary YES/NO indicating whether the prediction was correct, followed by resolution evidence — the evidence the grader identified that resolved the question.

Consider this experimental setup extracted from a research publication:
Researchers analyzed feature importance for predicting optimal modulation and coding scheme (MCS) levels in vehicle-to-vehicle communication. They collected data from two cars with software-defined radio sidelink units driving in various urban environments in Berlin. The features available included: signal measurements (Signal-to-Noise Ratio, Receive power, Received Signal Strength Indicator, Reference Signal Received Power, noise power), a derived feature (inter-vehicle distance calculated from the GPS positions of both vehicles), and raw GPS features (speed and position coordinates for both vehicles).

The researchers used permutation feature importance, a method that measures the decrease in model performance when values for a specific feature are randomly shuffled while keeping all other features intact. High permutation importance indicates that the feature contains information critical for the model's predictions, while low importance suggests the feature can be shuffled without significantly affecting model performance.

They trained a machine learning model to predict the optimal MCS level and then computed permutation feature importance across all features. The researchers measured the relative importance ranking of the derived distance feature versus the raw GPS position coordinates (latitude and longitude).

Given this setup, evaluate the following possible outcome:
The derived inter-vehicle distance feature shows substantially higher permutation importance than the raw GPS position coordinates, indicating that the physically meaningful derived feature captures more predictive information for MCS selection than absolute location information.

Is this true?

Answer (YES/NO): YES